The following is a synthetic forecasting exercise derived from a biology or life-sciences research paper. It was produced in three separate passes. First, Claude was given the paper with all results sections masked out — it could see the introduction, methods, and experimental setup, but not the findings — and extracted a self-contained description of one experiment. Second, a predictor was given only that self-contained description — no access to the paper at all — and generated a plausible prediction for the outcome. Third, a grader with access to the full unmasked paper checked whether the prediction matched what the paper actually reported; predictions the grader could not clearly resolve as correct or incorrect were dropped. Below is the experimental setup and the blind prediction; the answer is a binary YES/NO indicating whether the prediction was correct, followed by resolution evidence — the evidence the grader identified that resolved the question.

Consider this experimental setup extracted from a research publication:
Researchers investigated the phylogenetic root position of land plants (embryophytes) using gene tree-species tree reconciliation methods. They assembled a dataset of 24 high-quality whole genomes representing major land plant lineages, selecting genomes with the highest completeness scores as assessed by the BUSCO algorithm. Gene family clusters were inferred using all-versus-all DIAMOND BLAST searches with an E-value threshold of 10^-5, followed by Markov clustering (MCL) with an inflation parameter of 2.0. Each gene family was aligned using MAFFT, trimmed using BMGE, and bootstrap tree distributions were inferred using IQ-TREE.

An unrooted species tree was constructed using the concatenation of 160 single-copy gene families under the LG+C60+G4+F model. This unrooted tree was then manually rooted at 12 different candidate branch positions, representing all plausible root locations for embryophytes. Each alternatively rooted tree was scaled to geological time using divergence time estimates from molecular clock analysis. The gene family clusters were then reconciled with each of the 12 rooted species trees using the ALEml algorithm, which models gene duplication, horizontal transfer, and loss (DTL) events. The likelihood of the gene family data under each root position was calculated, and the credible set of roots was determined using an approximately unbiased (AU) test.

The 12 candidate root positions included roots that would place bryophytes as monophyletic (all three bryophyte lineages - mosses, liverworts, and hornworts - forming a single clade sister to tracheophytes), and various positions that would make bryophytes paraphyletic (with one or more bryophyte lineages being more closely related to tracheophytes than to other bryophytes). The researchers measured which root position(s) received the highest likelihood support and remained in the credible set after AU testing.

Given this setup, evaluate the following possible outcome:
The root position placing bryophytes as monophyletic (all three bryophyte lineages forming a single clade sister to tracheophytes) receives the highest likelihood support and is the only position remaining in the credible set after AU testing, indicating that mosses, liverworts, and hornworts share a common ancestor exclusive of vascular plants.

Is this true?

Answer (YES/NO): NO